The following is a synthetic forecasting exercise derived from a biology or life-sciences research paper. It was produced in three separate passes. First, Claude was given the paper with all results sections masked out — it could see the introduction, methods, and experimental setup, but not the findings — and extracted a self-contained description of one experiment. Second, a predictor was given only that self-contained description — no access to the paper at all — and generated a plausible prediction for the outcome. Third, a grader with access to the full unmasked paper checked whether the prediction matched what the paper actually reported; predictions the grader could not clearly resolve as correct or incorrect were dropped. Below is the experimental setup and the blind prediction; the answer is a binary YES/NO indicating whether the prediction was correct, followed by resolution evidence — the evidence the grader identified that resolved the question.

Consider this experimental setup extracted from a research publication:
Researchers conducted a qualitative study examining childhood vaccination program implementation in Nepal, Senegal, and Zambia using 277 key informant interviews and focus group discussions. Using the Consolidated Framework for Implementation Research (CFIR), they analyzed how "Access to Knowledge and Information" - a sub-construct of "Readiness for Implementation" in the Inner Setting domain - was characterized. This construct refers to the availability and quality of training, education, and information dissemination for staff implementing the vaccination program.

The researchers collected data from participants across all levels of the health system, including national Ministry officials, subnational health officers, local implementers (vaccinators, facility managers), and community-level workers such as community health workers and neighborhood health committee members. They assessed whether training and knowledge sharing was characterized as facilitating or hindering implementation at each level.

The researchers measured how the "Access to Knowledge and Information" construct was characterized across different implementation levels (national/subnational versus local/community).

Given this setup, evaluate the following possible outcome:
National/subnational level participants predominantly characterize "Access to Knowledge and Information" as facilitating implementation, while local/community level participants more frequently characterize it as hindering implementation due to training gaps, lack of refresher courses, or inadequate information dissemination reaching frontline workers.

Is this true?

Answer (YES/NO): YES